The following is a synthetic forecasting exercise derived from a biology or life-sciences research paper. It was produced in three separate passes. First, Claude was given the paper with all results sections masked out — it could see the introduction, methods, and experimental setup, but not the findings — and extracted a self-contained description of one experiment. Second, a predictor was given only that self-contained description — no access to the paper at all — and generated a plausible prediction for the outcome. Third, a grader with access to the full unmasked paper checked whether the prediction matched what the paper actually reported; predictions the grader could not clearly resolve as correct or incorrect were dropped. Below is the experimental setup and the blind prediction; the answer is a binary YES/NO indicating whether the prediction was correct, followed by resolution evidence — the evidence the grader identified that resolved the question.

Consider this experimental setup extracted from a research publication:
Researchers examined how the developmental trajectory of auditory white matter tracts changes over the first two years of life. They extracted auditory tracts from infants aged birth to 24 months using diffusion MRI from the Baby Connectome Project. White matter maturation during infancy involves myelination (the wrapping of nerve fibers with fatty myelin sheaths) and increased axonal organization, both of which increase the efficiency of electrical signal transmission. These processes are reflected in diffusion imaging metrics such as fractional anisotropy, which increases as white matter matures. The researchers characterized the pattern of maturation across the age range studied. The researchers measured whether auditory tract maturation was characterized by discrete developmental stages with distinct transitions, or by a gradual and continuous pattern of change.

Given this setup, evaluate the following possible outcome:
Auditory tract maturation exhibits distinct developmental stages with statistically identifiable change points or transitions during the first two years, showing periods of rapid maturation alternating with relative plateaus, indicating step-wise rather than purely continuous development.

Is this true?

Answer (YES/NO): NO